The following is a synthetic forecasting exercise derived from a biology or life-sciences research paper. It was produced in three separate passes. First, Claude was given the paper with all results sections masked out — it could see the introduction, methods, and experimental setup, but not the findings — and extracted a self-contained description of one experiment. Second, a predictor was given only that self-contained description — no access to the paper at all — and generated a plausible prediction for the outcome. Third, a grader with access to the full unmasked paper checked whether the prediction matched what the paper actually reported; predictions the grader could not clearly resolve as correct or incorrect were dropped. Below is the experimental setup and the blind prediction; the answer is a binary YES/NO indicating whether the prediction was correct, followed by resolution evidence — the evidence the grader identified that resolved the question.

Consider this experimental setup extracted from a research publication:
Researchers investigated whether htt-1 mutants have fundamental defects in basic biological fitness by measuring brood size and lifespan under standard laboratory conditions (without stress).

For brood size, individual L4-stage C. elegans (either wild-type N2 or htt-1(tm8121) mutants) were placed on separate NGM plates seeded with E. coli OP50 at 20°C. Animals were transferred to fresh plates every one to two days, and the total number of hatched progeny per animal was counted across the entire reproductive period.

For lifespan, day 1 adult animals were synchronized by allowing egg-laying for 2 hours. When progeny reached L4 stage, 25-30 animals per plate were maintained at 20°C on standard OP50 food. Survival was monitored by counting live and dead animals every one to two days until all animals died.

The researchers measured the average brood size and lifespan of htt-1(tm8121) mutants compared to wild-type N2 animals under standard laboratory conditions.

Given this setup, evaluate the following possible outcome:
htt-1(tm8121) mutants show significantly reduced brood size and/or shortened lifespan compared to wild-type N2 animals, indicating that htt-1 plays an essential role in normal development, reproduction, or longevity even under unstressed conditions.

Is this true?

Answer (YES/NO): NO